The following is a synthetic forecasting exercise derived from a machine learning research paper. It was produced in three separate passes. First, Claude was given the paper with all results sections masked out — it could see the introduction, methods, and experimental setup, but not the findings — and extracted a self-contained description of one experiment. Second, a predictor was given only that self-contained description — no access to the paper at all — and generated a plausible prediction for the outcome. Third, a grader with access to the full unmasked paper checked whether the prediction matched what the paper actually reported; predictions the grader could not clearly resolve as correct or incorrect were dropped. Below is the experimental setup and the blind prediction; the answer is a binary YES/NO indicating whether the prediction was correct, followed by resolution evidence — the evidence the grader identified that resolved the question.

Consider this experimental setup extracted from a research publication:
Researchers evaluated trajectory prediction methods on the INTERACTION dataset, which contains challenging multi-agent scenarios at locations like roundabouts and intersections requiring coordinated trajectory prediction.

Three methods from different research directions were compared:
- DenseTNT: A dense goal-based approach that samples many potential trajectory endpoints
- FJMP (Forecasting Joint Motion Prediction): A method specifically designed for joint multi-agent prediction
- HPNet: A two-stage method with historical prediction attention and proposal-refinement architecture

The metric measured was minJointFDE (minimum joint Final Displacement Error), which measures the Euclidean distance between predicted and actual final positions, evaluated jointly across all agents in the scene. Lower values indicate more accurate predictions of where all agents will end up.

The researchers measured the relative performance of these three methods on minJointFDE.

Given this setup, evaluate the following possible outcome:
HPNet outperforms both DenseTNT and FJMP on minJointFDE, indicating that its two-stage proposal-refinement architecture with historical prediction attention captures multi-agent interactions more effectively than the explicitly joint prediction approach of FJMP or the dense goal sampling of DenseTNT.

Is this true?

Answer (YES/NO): YES